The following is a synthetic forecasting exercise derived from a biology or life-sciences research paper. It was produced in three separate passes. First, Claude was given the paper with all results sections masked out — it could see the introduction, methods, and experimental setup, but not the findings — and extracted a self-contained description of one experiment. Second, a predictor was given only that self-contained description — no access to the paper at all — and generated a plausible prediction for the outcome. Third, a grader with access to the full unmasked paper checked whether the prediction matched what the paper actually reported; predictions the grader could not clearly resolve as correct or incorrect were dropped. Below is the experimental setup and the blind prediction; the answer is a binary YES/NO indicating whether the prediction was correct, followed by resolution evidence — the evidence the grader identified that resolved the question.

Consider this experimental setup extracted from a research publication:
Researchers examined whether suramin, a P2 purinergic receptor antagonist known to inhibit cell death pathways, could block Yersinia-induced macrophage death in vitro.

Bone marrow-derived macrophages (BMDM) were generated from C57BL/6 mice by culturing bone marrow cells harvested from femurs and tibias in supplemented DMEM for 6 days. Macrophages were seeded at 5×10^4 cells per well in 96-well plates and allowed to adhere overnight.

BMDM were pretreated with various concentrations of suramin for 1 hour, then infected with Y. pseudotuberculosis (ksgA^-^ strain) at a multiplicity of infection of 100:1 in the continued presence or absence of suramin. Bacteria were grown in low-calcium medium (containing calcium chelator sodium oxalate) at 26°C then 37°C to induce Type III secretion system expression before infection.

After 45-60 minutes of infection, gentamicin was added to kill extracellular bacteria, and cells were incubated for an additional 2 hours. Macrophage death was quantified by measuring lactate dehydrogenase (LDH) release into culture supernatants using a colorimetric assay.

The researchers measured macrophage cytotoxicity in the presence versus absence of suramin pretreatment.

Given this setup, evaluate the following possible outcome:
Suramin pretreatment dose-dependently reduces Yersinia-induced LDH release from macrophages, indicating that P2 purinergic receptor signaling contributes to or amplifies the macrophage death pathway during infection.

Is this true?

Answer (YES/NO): NO